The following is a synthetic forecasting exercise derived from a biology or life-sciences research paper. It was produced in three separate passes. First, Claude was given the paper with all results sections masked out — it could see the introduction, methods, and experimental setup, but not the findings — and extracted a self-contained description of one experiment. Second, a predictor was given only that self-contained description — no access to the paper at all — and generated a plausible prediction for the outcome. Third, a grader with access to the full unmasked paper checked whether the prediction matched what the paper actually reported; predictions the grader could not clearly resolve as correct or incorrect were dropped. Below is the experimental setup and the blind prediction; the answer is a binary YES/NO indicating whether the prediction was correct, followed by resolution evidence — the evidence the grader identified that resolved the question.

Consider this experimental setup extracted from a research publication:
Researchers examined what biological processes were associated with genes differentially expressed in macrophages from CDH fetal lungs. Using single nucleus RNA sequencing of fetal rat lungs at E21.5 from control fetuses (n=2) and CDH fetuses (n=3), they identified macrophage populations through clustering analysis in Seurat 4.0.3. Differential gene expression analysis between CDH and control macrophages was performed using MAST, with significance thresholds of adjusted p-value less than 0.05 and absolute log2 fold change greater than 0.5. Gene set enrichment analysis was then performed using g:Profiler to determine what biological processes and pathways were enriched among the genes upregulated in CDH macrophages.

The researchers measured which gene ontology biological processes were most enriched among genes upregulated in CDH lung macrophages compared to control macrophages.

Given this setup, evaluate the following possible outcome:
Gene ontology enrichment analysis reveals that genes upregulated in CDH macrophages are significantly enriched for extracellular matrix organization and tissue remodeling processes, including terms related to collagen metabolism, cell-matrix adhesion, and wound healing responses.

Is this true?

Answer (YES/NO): NO